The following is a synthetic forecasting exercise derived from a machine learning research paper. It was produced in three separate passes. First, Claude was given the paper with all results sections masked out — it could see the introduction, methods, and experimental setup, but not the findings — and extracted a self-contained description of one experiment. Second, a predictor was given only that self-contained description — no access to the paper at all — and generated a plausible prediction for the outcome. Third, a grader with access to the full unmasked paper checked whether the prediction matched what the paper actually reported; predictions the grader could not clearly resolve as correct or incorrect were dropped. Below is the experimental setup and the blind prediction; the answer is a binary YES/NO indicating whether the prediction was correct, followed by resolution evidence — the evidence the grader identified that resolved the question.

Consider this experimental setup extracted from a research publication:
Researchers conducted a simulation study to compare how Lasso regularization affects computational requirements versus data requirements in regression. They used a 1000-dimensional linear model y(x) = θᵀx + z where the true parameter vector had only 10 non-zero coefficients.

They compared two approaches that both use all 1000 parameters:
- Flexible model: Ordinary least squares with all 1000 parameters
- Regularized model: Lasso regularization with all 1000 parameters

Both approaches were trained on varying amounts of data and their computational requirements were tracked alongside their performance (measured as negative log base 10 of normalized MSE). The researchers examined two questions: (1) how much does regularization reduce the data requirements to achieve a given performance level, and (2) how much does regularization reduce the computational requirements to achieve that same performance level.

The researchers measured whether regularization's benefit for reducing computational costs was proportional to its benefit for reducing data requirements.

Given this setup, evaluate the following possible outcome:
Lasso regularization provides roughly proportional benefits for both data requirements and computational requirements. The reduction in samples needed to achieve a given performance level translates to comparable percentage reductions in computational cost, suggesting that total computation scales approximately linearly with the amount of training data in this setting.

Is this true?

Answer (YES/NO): NO